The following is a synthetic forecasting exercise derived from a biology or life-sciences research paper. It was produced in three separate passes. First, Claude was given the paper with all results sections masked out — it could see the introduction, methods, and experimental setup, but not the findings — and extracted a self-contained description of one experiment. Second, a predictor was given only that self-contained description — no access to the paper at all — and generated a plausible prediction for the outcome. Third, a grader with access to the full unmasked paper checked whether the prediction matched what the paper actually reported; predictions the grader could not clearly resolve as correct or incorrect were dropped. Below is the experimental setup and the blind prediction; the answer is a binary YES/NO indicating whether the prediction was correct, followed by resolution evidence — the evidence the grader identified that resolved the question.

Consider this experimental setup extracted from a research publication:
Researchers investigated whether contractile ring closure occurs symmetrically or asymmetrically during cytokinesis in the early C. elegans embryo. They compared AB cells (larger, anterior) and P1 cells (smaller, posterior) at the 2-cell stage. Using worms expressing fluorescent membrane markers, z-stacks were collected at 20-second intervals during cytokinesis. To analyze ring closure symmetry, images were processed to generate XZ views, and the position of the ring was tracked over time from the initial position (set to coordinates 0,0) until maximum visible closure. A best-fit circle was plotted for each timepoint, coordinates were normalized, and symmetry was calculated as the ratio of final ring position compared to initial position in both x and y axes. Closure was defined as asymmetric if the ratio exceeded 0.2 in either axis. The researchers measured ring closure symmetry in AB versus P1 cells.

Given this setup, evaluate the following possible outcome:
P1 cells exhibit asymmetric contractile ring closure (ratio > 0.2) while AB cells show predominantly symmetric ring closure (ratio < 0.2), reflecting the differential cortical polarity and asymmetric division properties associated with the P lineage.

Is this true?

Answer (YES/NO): NO